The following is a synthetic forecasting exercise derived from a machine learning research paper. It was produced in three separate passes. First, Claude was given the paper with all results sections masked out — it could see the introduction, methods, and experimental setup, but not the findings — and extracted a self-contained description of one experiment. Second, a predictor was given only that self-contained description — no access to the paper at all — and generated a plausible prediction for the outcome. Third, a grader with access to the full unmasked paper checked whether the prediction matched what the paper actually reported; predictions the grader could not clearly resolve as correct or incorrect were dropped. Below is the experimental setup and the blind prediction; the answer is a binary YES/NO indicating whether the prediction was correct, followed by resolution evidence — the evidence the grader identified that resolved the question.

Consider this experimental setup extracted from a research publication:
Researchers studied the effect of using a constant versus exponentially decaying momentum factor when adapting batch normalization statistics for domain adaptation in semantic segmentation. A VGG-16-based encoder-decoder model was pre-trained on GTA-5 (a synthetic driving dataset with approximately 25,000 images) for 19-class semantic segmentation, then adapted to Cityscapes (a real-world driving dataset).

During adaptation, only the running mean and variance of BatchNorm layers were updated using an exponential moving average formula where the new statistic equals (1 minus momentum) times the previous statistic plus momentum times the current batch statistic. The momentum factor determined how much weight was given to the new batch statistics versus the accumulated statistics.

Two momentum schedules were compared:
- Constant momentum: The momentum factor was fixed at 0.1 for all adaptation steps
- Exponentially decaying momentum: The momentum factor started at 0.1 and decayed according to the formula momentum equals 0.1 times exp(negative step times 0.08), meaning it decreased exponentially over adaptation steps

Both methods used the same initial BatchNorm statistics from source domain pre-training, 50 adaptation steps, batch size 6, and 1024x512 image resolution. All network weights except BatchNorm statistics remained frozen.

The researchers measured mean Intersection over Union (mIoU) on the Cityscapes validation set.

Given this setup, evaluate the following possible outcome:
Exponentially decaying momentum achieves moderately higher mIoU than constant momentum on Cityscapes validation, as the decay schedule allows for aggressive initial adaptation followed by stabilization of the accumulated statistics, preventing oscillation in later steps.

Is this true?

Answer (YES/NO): YES